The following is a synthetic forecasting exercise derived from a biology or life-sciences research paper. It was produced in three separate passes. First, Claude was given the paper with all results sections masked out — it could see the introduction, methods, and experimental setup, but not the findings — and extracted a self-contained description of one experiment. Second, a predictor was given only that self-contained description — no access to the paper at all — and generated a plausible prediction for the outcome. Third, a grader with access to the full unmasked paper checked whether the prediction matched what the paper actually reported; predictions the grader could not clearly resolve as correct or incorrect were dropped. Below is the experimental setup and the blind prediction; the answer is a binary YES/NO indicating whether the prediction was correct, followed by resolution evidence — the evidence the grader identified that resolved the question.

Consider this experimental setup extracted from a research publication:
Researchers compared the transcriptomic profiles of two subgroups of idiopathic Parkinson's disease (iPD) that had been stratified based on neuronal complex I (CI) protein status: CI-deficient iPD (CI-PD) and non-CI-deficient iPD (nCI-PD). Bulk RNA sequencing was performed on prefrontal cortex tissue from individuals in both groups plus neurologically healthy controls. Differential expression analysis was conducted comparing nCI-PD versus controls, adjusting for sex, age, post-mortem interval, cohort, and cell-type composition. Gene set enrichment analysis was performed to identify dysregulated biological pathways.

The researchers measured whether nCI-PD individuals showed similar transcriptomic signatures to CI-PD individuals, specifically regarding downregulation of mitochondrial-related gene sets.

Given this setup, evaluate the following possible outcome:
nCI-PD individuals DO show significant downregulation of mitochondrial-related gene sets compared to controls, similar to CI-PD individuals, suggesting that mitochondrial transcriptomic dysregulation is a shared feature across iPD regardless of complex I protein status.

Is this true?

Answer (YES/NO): NO